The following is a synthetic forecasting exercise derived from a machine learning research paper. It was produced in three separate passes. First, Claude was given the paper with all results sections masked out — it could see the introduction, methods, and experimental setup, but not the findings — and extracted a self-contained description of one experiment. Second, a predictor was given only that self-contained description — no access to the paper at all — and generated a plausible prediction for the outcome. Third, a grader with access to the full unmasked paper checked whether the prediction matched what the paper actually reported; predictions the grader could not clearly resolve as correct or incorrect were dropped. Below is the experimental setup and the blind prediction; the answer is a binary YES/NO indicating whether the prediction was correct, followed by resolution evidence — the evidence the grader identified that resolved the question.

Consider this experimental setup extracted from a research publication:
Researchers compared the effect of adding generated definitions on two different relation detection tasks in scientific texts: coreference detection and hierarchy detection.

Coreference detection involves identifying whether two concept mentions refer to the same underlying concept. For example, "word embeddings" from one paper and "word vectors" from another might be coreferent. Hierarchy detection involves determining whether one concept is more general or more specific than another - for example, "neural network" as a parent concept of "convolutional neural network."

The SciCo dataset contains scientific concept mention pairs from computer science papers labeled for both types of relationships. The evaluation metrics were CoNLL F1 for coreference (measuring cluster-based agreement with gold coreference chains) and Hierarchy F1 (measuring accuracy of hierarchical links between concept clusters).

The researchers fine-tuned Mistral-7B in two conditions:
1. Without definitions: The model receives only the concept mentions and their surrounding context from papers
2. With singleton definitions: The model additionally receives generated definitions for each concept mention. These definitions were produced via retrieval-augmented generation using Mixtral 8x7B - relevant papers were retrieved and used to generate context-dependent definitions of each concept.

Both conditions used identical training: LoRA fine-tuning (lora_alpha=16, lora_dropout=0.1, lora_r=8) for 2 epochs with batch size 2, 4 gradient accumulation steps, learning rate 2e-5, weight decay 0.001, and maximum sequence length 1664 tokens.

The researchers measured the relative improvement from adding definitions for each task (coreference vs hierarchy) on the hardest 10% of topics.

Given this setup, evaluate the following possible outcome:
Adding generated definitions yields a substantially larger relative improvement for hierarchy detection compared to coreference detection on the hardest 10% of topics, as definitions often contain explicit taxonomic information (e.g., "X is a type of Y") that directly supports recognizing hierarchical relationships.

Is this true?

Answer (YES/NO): YES